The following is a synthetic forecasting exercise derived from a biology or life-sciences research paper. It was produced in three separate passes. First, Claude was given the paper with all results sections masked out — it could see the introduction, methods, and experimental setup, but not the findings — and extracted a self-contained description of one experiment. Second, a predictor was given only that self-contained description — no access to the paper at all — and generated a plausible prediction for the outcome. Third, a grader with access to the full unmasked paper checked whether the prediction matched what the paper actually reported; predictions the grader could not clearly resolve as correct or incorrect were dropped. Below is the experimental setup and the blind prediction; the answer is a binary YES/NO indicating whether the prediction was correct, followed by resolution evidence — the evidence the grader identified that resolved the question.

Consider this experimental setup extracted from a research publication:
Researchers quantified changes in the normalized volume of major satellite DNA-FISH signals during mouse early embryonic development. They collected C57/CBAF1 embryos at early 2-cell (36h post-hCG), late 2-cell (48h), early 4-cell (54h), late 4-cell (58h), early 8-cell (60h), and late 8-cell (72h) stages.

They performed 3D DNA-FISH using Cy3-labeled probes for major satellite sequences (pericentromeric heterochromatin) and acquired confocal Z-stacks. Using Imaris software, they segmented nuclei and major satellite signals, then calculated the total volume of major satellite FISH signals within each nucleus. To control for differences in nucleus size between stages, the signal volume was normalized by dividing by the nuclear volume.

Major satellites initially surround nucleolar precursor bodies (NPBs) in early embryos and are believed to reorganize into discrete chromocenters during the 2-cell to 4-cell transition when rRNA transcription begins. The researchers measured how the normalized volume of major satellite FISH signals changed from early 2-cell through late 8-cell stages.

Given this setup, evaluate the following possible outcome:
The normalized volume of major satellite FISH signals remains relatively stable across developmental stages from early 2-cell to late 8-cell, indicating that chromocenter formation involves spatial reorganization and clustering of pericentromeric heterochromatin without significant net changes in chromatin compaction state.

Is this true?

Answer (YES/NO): NO